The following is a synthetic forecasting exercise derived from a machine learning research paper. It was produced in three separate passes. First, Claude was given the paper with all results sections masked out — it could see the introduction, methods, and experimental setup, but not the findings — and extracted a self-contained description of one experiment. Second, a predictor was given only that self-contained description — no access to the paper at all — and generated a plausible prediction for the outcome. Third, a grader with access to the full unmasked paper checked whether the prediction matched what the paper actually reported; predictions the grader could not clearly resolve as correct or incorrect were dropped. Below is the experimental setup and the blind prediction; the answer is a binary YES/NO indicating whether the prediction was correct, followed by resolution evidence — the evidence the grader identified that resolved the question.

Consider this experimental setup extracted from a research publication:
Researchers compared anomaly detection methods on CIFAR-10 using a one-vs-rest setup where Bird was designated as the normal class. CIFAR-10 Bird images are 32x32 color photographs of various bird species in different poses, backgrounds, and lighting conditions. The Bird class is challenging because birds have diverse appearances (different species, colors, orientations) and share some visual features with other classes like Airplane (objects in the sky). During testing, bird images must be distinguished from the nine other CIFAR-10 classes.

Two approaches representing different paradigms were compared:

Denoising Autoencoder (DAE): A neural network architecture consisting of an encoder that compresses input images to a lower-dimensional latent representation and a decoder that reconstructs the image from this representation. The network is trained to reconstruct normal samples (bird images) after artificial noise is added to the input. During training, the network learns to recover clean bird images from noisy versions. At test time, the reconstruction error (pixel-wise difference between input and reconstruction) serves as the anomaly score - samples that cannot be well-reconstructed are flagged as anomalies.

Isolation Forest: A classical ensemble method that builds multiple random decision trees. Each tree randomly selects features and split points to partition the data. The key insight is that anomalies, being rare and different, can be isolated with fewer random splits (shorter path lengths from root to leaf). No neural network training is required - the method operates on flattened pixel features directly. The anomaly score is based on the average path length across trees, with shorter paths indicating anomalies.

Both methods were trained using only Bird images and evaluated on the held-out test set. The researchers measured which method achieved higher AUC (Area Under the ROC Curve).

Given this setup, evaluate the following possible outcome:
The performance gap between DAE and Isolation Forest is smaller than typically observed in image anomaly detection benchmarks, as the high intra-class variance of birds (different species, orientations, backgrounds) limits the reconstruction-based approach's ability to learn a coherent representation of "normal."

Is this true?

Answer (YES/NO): NO